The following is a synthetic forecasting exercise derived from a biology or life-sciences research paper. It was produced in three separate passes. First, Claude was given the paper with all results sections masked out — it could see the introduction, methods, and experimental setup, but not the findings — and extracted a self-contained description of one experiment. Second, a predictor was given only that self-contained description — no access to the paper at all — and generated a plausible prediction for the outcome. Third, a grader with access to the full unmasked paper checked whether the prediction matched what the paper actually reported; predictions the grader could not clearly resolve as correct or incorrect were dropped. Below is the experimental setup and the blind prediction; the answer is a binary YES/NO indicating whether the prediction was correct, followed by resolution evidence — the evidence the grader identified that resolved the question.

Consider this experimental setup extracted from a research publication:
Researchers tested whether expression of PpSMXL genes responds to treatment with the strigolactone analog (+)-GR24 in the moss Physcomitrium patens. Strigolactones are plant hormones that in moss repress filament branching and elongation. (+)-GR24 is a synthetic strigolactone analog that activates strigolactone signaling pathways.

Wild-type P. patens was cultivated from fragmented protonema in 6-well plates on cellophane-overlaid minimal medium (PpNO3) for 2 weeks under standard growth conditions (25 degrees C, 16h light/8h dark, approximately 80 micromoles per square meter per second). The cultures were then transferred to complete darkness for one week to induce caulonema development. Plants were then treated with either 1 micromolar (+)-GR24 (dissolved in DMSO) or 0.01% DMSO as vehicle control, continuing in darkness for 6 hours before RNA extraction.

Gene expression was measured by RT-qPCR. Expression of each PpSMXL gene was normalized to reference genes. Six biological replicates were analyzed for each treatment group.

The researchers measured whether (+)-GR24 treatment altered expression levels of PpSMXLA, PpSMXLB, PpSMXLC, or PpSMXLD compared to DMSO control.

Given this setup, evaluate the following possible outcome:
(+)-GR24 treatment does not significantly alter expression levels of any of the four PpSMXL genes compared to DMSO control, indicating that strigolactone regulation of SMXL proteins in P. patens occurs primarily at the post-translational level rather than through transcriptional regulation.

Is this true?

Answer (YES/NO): NO